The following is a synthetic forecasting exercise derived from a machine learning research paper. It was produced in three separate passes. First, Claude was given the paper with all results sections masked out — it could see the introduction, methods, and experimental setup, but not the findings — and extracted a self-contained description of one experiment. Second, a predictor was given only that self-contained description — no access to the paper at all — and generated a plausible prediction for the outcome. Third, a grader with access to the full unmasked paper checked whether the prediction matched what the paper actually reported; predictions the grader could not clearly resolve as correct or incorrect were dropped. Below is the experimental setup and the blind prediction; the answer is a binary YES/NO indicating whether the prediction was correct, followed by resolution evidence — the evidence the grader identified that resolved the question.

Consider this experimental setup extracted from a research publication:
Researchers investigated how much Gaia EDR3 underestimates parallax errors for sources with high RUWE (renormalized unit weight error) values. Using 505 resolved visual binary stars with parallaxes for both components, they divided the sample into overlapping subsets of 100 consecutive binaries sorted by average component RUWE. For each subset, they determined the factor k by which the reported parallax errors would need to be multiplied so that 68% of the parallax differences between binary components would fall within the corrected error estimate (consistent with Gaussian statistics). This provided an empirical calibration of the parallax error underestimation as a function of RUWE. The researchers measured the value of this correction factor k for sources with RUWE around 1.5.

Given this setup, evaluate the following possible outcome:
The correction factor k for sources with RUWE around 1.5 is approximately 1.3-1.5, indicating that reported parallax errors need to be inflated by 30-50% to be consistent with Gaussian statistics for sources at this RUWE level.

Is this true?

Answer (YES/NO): NO